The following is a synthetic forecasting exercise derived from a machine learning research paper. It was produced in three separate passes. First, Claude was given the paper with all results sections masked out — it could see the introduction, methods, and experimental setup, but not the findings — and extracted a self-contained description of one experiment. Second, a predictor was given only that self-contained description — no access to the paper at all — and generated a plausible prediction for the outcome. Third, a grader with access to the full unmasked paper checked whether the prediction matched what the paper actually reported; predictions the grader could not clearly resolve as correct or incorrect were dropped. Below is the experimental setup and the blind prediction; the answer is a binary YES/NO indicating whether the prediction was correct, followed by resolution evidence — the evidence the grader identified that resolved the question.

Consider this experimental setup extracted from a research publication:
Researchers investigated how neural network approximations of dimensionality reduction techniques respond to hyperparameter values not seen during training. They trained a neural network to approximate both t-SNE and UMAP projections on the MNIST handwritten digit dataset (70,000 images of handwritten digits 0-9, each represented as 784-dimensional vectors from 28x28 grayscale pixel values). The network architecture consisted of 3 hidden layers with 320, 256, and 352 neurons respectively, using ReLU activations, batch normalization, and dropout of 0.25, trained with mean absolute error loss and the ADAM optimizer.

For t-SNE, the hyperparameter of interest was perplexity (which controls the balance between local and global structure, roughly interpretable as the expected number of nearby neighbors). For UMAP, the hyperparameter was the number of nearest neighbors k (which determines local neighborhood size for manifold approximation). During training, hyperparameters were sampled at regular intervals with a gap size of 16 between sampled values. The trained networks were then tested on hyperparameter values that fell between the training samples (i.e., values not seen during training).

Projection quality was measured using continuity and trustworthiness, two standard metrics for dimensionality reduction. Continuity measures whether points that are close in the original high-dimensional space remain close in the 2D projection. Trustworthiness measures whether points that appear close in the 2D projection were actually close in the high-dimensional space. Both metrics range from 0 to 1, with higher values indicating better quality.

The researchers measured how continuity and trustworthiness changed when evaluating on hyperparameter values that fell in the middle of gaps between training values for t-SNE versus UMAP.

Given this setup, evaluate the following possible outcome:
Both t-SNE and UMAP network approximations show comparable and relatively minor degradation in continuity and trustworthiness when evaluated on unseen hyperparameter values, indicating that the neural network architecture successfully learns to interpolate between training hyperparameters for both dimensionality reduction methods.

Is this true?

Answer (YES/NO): NO